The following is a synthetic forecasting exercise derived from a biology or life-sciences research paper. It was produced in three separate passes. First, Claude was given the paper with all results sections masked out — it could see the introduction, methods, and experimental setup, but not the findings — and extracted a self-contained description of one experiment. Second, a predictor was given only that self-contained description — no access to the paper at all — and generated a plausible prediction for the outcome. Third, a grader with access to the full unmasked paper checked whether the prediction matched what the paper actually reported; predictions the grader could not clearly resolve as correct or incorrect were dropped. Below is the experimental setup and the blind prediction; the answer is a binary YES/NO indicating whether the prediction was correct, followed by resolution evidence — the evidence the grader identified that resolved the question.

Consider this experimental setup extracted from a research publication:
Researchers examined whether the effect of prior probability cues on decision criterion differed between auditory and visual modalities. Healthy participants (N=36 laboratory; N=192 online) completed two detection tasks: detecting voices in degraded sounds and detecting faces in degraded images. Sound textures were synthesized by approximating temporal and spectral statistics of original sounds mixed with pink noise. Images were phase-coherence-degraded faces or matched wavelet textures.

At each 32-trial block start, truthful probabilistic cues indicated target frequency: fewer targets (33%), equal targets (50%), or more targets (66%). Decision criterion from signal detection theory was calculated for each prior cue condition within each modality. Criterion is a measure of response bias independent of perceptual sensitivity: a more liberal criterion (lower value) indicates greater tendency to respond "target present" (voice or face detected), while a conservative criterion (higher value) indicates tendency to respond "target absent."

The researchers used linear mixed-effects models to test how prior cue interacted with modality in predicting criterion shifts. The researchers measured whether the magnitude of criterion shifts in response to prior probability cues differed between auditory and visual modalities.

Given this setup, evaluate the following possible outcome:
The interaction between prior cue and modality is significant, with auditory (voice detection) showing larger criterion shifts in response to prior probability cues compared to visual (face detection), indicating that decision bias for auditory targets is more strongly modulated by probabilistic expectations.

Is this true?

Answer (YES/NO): NO